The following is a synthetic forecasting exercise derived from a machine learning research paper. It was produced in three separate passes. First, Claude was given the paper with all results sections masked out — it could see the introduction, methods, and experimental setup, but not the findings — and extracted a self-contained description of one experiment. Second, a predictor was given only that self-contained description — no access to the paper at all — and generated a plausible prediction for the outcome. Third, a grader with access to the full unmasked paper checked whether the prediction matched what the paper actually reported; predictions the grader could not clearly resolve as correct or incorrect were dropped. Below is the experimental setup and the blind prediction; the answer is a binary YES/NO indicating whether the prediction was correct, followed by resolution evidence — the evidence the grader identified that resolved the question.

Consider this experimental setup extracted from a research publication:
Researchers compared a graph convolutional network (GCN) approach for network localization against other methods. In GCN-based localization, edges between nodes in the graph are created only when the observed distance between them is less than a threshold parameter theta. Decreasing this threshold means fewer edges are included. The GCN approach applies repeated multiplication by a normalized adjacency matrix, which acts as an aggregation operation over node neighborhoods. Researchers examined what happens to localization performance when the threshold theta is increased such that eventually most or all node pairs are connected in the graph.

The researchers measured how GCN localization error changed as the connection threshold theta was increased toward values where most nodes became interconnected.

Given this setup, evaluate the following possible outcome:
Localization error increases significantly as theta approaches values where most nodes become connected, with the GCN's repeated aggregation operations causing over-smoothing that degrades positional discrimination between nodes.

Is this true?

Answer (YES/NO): YES